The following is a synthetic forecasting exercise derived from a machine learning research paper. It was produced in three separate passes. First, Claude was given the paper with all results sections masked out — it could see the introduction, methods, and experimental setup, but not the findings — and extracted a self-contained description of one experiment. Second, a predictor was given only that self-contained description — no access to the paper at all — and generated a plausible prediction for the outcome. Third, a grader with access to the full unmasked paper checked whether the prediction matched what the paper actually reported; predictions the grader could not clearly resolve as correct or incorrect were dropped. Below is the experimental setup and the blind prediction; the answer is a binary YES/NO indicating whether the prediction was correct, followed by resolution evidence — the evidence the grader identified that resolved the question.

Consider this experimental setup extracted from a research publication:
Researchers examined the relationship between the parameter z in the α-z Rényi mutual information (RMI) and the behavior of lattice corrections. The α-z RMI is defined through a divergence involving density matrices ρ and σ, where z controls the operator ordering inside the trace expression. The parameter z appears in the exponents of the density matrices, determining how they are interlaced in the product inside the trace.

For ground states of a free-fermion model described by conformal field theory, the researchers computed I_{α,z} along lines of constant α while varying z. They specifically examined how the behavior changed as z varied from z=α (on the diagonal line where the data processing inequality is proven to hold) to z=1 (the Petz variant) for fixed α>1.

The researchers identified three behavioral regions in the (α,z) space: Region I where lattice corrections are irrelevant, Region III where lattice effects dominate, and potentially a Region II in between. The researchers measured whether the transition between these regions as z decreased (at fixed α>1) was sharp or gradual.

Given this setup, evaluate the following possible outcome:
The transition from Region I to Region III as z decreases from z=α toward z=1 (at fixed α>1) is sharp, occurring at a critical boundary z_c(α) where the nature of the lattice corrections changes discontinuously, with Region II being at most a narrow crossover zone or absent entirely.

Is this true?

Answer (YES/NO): NO